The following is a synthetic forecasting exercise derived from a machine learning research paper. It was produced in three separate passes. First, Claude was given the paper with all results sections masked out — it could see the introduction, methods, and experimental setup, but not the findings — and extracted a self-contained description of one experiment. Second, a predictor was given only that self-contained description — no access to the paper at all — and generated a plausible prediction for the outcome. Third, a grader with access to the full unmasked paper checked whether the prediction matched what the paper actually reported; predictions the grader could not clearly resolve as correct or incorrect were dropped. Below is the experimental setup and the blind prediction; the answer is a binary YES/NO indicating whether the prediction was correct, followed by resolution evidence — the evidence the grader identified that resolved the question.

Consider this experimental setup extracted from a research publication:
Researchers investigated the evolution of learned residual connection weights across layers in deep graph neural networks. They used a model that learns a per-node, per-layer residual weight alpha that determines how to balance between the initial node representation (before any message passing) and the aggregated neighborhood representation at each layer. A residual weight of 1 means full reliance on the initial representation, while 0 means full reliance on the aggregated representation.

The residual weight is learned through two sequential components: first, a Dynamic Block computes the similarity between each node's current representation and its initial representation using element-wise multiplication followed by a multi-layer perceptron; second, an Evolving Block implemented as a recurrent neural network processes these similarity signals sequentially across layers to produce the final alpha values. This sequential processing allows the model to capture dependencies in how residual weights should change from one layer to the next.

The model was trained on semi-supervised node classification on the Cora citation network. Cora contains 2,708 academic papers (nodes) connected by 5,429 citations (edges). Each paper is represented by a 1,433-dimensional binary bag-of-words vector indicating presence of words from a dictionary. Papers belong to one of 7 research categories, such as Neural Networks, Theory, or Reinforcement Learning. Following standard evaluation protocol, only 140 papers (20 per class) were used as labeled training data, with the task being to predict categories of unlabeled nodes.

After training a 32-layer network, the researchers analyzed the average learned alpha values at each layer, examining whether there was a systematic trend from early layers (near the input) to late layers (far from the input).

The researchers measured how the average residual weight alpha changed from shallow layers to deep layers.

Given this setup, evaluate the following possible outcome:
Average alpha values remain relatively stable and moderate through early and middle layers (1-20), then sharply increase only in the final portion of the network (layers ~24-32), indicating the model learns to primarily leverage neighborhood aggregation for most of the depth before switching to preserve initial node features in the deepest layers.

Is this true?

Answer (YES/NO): NO